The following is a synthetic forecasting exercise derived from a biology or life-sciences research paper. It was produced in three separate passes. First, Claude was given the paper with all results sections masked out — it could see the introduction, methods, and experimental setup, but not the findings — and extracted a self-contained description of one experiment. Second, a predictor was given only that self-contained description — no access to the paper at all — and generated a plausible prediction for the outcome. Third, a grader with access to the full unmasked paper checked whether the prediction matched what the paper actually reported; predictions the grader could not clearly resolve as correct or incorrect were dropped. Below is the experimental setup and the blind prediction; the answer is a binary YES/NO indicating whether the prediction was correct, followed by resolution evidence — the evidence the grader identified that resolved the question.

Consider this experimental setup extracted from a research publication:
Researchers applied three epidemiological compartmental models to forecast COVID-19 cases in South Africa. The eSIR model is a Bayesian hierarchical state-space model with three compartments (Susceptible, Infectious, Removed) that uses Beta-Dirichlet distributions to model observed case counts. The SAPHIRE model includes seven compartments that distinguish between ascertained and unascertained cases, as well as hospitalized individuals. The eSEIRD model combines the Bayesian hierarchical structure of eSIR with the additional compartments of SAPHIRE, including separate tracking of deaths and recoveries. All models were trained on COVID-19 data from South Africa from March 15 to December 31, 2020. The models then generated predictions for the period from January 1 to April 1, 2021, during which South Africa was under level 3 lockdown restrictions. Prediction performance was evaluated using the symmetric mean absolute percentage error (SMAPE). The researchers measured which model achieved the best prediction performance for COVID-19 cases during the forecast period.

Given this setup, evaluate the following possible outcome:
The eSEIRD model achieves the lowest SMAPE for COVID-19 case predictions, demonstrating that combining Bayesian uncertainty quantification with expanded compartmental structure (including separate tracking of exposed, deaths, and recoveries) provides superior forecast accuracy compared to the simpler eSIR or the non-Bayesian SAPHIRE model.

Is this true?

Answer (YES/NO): NO